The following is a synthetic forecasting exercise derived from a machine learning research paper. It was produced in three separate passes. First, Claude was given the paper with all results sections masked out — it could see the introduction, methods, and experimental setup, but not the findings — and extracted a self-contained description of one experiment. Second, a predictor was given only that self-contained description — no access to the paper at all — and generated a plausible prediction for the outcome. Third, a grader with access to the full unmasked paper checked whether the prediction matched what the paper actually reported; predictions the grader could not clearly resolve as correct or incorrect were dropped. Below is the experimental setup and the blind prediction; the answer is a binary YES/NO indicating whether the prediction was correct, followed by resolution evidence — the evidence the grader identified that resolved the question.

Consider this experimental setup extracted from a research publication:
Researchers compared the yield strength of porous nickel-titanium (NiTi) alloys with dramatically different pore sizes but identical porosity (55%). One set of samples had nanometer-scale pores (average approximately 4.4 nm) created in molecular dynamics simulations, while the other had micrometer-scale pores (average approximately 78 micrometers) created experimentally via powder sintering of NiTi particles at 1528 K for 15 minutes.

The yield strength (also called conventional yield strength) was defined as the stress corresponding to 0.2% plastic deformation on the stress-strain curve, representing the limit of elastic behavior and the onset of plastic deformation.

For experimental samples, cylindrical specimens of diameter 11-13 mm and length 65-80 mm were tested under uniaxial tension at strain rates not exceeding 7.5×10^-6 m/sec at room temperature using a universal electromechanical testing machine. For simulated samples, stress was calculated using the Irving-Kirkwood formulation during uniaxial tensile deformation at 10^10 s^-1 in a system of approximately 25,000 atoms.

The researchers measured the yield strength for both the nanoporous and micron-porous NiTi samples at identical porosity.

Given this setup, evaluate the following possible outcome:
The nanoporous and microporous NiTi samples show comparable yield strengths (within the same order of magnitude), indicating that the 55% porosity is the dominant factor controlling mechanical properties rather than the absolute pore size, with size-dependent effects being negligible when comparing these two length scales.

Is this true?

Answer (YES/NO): NO